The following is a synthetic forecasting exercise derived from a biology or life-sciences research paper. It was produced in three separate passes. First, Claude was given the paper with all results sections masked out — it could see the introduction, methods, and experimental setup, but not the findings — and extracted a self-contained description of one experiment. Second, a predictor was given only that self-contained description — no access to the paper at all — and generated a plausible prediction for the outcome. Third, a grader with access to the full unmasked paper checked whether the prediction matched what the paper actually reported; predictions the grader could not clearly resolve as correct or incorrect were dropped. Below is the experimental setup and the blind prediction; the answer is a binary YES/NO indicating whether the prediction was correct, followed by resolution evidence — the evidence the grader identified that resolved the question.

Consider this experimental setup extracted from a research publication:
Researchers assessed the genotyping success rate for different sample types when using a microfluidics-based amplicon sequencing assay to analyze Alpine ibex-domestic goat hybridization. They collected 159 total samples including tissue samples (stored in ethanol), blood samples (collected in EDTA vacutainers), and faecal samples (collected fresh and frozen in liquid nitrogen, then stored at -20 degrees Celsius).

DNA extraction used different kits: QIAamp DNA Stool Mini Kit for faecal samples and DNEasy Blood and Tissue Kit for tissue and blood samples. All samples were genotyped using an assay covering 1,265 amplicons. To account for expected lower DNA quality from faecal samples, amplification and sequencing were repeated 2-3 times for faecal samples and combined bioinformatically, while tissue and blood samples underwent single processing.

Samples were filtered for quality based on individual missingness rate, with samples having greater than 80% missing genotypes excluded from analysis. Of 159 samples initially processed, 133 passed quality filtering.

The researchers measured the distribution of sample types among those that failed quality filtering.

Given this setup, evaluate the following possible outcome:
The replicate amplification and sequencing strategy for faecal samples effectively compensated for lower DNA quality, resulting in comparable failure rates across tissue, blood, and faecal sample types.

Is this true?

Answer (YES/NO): NO